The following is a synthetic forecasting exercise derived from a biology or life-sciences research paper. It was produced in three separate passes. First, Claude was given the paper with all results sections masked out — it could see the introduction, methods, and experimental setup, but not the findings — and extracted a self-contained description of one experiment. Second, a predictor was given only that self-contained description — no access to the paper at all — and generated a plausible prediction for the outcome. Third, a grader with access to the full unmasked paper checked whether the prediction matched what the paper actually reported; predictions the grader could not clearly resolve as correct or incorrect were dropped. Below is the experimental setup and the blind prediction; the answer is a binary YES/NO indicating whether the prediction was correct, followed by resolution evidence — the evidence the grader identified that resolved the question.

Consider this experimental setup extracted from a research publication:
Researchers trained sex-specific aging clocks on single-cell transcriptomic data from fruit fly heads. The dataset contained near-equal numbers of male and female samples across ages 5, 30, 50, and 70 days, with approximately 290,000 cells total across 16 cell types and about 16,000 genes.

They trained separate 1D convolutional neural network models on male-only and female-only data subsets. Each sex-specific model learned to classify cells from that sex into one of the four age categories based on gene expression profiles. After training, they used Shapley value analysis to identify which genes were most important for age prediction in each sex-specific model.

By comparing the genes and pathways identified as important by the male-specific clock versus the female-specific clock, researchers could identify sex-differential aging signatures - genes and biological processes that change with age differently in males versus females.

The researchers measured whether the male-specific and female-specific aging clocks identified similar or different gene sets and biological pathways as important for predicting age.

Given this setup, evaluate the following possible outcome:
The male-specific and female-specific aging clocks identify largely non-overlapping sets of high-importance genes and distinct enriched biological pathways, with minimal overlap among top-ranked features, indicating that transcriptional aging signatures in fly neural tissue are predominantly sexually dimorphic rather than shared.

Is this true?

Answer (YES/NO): NO